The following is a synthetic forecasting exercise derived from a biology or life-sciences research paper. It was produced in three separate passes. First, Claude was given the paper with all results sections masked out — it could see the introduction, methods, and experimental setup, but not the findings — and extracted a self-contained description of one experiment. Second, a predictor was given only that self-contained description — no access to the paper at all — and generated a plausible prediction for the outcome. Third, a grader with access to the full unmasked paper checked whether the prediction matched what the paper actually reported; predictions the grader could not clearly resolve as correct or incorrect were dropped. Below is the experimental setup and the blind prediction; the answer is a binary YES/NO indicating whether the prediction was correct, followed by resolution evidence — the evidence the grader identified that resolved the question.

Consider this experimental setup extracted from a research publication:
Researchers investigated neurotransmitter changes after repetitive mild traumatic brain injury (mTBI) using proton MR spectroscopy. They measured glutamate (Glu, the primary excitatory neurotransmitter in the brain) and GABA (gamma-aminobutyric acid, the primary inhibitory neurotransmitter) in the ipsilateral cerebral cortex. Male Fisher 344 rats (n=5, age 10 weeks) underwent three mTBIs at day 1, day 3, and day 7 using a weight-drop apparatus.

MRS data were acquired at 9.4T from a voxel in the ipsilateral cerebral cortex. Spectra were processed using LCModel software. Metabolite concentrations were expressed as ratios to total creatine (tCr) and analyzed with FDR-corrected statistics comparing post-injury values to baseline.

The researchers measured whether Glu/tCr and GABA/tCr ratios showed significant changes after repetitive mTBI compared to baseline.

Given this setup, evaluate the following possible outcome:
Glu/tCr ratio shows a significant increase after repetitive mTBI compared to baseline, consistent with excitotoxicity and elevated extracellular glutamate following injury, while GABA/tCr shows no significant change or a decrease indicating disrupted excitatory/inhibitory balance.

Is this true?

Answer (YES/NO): NO